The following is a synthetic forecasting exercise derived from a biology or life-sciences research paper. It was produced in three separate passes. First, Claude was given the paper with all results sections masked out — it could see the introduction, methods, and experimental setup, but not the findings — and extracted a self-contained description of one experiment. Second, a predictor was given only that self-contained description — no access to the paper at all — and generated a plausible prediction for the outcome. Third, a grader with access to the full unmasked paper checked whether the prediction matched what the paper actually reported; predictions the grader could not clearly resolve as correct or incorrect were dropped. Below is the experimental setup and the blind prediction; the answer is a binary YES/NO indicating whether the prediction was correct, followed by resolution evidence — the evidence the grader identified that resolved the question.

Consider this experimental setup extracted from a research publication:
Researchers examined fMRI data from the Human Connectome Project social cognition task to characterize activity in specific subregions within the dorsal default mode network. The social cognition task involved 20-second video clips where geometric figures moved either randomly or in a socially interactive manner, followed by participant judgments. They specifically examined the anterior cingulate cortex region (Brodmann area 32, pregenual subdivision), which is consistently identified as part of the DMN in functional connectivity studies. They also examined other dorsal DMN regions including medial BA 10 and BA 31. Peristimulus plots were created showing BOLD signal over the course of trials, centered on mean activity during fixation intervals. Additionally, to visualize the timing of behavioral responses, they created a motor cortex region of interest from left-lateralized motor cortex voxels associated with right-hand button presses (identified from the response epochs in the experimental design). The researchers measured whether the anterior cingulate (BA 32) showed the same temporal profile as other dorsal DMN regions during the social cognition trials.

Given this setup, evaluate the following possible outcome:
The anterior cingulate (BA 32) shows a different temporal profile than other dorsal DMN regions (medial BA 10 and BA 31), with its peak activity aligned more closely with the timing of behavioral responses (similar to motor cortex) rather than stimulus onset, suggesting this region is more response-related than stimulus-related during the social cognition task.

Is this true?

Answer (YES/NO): YES